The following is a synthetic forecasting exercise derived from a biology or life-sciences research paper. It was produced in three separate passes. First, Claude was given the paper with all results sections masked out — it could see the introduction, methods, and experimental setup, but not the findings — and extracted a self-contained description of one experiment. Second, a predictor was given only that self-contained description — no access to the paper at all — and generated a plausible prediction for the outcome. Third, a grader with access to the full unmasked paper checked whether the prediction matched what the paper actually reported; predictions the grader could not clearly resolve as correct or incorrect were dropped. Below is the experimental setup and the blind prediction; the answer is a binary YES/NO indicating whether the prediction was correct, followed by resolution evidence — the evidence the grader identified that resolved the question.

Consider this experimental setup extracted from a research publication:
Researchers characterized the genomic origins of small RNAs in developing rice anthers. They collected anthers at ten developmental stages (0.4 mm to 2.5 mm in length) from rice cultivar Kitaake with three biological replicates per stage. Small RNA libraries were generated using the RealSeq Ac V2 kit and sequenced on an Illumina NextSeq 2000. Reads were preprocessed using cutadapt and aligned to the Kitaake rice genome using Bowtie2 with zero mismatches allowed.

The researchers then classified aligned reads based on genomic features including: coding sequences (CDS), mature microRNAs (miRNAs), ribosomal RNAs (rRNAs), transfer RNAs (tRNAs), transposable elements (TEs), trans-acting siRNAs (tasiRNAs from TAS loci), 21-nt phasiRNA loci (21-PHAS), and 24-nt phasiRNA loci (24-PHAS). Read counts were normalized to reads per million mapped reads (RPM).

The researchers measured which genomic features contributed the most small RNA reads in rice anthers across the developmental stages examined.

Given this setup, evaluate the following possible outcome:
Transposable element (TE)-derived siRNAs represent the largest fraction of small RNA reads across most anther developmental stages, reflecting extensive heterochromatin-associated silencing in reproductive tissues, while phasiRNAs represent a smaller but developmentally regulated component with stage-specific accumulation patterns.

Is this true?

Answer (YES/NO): NO